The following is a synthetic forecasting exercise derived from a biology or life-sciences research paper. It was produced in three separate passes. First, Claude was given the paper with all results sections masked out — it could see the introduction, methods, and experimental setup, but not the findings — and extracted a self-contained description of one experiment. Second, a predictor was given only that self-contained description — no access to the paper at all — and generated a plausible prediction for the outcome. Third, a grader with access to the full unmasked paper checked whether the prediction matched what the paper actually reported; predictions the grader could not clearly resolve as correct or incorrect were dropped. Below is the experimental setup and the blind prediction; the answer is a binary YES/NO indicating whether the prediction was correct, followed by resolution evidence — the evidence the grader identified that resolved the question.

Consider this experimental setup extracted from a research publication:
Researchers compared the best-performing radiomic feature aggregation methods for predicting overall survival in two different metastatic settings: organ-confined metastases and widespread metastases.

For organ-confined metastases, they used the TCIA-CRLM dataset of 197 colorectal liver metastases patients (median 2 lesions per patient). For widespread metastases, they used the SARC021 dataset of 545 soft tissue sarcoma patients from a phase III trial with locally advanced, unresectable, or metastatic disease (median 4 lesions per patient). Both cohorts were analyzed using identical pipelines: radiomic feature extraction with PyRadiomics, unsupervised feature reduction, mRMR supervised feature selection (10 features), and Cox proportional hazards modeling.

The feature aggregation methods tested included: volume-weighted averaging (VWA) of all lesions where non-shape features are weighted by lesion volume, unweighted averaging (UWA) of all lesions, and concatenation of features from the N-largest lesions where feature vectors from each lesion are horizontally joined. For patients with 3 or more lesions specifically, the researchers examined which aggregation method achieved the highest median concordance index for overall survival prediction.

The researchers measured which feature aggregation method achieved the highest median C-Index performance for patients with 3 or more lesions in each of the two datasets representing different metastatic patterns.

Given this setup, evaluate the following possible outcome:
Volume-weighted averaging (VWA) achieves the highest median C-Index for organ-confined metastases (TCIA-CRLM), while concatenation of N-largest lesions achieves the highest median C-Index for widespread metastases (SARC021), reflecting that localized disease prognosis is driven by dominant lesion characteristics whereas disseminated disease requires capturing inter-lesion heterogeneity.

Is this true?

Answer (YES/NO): YES